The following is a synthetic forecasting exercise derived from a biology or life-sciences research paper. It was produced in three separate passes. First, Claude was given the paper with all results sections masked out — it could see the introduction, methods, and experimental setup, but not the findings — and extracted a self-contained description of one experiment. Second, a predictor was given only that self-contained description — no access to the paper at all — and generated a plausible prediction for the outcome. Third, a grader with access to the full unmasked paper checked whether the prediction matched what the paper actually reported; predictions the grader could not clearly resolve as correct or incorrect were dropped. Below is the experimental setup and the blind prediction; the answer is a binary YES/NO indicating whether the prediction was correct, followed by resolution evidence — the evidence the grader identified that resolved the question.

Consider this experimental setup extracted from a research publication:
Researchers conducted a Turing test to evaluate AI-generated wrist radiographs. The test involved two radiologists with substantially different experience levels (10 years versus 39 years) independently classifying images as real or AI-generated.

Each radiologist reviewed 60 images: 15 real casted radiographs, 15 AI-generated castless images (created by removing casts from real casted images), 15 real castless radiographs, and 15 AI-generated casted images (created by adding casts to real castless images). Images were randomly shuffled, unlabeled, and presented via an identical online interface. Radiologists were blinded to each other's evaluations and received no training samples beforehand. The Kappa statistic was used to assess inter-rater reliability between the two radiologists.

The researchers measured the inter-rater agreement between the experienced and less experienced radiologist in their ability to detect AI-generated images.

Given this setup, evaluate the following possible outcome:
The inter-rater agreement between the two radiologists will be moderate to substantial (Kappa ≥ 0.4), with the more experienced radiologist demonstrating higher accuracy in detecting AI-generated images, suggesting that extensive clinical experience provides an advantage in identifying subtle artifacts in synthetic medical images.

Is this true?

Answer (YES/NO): NO